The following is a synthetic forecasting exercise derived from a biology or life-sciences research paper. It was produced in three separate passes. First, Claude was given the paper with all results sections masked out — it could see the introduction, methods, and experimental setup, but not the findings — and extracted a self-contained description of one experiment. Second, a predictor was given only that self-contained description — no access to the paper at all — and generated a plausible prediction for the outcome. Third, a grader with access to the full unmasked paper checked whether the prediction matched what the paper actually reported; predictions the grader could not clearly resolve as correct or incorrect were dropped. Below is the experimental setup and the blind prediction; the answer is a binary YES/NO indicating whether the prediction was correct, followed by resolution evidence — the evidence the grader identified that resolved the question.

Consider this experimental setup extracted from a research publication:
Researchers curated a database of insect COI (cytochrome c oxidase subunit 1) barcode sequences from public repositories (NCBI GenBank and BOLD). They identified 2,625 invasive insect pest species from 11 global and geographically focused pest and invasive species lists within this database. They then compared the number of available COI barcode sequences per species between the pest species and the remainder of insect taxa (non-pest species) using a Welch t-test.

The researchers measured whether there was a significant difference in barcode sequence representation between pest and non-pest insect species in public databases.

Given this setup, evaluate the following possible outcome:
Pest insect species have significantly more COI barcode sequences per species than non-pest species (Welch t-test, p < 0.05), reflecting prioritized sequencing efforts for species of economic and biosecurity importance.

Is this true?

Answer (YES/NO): YES